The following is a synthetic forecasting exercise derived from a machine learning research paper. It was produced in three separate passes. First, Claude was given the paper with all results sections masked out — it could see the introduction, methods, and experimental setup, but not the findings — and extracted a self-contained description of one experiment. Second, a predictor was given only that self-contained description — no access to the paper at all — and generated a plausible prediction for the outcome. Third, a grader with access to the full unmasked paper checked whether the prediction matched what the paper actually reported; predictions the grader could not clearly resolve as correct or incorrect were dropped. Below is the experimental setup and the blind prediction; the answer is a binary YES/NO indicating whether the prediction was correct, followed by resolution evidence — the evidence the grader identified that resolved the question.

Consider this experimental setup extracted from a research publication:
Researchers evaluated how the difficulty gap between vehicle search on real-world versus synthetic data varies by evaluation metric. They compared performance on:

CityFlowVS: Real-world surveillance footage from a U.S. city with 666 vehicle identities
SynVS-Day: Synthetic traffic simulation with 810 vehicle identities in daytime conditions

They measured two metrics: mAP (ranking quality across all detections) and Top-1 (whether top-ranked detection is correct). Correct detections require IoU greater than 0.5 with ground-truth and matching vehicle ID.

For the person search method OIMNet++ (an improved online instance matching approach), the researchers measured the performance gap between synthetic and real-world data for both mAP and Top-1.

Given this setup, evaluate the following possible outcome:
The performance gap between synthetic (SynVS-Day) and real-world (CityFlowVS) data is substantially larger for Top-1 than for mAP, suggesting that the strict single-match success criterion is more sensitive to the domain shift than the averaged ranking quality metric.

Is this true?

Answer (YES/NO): NO